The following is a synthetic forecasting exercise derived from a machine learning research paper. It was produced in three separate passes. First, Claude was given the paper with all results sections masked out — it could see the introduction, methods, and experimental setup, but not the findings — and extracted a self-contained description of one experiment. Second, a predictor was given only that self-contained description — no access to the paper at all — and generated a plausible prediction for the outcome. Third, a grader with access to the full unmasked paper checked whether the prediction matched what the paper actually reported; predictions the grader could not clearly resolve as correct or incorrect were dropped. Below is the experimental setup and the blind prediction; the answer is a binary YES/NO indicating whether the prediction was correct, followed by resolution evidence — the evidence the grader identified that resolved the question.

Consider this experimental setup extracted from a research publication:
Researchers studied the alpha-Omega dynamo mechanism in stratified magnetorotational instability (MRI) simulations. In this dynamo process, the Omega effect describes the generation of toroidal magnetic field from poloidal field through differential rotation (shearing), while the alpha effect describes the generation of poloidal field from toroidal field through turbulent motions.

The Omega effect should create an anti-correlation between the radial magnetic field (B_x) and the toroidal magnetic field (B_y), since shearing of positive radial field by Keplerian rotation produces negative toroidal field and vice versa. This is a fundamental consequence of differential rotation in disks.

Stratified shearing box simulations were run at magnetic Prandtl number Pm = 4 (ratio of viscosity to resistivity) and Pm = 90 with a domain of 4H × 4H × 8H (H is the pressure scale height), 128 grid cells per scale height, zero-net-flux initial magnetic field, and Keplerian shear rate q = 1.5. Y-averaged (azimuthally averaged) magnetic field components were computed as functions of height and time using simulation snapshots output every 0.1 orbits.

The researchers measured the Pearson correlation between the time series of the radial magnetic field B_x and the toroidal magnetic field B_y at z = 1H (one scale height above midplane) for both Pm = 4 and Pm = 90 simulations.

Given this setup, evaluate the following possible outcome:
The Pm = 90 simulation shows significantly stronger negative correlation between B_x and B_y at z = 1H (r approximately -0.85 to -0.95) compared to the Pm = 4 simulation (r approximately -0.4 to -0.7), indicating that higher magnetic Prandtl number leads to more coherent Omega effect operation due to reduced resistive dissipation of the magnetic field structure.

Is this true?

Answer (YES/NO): NO